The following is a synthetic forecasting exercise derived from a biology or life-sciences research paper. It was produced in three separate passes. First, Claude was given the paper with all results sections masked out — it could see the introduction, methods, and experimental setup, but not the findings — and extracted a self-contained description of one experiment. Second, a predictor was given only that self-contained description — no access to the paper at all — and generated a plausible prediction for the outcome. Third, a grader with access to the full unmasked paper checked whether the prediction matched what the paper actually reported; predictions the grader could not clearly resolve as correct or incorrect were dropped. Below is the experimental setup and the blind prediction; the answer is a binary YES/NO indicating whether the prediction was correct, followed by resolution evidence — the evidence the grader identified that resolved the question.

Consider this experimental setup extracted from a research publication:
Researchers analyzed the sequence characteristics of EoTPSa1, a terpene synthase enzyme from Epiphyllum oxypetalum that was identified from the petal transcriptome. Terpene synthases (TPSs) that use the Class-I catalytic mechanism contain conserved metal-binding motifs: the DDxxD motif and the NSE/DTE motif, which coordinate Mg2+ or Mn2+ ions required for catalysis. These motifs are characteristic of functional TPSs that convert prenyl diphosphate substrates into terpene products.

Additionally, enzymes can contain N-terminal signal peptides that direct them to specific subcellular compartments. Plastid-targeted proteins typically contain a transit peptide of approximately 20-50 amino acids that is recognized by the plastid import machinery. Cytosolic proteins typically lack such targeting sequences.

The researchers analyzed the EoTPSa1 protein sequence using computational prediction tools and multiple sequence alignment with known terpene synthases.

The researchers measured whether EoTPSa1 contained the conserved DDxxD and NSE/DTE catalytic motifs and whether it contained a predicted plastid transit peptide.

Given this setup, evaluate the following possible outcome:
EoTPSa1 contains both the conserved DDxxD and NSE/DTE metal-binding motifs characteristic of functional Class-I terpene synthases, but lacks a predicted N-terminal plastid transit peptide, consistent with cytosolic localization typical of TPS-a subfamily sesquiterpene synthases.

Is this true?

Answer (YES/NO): YES